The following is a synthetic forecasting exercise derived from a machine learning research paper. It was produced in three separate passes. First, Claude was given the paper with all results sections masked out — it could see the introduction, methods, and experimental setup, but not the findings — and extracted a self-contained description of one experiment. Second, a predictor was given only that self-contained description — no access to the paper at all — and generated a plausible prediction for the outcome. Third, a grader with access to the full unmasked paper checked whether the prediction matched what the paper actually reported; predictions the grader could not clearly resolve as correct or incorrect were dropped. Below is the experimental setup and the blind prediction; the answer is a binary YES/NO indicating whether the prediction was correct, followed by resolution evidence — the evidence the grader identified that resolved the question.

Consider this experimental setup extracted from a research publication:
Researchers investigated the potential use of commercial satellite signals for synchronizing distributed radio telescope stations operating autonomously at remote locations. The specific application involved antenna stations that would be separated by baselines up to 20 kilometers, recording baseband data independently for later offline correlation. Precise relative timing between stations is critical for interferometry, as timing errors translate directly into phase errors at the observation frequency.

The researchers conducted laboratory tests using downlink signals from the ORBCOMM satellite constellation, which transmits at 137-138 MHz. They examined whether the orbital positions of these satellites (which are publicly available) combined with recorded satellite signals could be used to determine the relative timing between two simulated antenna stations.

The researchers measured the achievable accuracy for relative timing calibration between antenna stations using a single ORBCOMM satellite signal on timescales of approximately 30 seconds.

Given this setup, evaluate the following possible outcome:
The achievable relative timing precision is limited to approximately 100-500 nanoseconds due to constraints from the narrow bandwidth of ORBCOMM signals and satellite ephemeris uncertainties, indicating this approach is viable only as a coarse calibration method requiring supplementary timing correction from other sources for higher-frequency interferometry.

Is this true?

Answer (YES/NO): NO